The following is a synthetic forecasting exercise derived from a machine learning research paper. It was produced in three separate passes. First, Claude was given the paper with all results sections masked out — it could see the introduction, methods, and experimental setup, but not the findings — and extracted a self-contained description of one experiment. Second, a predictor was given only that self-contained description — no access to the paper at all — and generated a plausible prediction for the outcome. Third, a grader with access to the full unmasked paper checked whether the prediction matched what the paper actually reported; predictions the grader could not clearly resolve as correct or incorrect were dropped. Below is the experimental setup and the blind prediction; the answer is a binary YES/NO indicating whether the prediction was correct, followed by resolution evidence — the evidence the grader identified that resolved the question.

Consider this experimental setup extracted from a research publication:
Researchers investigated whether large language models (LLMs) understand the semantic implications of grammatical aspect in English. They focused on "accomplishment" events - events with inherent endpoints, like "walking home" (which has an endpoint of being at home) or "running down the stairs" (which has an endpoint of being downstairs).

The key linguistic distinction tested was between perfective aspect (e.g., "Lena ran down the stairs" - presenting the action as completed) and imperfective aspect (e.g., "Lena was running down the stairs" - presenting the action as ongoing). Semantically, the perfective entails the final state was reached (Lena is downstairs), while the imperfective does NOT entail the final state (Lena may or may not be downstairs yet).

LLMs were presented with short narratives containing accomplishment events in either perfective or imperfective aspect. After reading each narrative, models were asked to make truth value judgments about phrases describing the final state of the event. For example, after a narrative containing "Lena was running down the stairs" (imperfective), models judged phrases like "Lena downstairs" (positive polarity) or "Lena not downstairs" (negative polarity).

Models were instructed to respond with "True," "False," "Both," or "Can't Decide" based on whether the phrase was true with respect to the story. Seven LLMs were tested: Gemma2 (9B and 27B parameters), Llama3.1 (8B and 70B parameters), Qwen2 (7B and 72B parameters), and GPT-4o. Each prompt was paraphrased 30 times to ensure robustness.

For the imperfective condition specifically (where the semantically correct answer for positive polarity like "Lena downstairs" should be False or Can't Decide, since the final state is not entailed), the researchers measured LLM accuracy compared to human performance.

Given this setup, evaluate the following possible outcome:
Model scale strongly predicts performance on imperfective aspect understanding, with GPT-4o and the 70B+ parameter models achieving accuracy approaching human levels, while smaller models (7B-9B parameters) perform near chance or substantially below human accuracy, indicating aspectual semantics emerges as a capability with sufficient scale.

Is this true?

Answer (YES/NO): NO